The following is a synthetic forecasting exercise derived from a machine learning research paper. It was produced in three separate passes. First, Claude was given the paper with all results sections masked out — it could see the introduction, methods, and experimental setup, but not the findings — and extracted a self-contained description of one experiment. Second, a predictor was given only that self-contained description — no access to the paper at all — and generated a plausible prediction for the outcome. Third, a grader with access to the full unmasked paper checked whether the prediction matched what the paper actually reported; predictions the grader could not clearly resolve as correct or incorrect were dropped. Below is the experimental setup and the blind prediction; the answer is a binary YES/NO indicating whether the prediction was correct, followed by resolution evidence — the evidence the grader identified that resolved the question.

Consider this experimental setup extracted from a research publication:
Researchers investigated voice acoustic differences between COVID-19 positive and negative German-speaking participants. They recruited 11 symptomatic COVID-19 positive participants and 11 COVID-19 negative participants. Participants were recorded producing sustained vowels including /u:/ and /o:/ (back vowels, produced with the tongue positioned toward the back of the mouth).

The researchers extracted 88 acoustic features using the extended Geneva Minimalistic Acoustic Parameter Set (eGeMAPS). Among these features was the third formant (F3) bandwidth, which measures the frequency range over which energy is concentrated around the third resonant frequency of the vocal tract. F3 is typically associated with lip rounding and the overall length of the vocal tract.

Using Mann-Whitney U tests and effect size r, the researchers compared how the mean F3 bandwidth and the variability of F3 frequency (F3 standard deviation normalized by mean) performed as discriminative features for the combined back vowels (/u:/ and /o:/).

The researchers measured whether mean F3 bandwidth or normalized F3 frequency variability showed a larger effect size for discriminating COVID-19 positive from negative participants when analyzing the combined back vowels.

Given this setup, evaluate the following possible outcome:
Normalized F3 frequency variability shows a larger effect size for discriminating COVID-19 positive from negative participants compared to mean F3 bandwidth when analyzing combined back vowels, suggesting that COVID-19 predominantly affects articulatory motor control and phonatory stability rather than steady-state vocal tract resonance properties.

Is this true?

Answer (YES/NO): NO